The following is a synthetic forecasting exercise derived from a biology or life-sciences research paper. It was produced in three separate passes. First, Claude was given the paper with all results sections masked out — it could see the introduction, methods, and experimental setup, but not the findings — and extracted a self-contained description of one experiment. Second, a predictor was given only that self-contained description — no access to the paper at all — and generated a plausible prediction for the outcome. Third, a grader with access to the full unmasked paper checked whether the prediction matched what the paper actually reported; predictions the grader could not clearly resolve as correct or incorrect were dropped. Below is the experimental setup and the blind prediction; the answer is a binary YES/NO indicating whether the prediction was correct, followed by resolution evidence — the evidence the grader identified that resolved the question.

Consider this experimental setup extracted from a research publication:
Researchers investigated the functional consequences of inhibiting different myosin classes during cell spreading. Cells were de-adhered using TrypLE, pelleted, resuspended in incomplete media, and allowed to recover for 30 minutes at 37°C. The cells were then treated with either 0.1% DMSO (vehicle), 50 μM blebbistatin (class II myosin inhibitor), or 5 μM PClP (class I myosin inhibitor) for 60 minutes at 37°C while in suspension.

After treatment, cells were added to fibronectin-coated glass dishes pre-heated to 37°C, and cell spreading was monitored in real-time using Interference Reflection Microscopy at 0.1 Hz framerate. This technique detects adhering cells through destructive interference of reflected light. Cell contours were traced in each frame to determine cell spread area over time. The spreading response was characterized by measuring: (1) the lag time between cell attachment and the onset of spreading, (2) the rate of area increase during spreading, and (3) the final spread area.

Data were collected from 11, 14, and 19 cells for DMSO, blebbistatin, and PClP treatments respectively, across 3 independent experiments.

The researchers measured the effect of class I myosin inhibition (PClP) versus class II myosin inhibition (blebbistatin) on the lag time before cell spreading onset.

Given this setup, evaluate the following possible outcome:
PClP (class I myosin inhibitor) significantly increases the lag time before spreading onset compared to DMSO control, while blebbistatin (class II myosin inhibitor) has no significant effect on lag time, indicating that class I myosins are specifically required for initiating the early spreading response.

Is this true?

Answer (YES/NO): YES